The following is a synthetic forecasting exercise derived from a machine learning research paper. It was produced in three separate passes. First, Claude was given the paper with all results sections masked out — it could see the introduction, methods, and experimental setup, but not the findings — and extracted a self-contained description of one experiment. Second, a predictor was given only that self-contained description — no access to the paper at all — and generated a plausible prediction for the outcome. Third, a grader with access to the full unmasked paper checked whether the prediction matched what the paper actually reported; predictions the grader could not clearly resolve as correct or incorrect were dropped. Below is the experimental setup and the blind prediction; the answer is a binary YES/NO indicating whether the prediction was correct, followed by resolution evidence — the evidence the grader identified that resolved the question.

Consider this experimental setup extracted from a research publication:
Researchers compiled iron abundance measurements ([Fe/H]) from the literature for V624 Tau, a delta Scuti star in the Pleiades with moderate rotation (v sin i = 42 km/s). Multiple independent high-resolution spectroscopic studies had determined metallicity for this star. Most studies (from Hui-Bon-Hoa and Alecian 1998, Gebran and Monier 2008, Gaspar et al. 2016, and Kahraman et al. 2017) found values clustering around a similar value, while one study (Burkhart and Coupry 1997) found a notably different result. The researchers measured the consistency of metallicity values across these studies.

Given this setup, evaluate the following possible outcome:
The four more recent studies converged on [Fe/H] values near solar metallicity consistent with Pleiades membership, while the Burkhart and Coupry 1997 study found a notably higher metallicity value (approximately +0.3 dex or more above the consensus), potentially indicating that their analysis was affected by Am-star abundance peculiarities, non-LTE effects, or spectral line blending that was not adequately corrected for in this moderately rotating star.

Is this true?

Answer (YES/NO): NO